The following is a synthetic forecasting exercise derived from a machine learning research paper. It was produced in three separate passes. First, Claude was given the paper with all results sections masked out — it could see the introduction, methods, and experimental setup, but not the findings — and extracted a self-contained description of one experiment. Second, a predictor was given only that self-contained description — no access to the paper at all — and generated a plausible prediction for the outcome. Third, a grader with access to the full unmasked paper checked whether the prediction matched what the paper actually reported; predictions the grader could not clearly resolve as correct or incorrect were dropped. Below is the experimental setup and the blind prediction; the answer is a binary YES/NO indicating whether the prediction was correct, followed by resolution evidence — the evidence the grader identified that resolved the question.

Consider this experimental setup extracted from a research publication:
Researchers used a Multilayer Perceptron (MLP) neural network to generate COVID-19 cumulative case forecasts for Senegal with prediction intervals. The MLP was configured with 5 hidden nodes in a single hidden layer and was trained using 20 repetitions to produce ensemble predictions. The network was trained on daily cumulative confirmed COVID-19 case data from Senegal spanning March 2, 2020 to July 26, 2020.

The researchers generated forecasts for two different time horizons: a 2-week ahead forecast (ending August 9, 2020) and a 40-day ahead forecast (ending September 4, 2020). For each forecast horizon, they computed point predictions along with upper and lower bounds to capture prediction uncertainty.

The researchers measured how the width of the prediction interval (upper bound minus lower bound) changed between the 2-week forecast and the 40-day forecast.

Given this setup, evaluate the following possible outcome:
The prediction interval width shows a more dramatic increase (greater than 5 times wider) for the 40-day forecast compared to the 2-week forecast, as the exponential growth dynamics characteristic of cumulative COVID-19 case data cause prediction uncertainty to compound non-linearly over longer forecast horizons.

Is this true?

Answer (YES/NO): NO